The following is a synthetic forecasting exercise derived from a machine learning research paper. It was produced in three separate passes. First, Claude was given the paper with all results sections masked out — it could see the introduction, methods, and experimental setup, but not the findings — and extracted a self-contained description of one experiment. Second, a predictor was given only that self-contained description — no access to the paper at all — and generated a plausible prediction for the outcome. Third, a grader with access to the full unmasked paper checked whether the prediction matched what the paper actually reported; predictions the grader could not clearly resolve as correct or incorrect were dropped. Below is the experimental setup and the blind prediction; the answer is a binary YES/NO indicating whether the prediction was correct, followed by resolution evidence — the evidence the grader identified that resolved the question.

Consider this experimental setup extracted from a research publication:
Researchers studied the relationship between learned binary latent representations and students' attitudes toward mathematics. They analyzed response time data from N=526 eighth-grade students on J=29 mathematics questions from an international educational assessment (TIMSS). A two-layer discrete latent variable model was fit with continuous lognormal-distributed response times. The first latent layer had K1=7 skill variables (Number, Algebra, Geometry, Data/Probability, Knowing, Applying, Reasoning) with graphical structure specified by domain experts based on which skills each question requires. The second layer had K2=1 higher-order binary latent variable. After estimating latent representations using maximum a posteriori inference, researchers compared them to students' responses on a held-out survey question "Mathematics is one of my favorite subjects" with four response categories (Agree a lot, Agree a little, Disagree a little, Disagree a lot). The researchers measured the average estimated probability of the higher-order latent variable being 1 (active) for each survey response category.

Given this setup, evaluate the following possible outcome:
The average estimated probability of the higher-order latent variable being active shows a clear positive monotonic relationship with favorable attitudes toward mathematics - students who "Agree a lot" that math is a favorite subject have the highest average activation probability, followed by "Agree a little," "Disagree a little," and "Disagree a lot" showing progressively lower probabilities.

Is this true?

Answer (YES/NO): YES